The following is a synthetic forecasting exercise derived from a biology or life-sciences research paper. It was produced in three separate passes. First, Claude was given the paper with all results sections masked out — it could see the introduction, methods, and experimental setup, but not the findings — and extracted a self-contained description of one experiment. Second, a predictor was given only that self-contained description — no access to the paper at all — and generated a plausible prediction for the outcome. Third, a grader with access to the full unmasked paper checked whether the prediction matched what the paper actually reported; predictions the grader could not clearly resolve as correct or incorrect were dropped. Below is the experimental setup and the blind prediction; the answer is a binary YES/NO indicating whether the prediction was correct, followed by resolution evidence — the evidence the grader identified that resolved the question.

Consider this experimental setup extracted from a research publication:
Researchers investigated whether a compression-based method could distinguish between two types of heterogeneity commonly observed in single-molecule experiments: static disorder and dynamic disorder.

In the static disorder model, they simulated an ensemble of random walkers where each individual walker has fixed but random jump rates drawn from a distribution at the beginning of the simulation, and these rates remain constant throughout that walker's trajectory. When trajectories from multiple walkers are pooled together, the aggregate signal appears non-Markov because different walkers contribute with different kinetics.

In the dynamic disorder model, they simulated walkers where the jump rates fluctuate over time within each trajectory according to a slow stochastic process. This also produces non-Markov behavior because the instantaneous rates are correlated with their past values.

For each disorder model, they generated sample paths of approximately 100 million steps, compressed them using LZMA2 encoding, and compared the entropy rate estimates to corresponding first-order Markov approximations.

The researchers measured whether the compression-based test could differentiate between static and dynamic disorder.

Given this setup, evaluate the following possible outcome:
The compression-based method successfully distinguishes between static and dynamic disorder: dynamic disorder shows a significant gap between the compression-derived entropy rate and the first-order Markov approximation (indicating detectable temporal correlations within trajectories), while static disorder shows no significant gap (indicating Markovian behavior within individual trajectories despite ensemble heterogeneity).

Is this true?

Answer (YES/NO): NO